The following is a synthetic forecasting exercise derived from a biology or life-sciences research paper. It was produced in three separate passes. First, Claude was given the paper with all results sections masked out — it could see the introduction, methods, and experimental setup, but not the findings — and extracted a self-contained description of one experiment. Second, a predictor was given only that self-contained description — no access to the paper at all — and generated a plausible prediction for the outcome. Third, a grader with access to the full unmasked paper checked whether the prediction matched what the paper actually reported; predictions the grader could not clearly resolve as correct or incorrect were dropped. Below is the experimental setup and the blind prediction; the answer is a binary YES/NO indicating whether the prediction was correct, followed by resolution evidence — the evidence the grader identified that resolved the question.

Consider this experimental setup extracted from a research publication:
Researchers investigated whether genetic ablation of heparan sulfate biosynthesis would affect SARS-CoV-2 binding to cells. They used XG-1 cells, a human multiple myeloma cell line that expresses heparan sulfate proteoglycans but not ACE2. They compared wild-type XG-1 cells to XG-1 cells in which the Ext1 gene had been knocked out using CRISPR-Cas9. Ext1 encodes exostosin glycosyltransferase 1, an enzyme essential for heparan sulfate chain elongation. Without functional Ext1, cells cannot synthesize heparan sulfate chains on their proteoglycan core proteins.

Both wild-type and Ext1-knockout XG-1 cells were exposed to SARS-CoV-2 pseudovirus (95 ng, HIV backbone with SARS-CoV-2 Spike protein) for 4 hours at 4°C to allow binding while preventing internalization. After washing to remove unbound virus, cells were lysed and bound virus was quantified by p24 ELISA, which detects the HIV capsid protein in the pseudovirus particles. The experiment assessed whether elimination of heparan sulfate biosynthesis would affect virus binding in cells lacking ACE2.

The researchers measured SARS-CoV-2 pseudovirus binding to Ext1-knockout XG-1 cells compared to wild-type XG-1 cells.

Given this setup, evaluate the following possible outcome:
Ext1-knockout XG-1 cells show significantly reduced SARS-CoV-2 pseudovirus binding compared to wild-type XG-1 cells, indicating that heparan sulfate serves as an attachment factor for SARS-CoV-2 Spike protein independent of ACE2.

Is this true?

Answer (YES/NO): YES